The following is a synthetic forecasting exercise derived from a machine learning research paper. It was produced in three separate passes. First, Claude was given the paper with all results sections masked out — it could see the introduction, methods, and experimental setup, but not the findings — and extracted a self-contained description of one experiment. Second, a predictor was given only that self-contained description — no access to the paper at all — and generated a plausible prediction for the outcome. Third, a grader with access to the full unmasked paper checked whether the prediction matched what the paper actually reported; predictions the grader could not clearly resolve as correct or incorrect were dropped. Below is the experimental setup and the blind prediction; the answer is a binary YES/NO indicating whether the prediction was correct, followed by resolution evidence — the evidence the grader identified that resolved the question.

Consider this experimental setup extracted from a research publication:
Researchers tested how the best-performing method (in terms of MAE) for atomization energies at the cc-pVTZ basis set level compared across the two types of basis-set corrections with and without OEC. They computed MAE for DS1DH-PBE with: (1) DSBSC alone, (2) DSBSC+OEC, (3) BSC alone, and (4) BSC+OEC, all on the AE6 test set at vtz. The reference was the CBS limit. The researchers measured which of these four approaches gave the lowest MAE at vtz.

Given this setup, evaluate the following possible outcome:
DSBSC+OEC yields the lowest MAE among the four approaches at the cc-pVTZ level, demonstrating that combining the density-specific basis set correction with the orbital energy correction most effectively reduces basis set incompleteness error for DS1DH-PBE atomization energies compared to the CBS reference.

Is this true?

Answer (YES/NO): NO